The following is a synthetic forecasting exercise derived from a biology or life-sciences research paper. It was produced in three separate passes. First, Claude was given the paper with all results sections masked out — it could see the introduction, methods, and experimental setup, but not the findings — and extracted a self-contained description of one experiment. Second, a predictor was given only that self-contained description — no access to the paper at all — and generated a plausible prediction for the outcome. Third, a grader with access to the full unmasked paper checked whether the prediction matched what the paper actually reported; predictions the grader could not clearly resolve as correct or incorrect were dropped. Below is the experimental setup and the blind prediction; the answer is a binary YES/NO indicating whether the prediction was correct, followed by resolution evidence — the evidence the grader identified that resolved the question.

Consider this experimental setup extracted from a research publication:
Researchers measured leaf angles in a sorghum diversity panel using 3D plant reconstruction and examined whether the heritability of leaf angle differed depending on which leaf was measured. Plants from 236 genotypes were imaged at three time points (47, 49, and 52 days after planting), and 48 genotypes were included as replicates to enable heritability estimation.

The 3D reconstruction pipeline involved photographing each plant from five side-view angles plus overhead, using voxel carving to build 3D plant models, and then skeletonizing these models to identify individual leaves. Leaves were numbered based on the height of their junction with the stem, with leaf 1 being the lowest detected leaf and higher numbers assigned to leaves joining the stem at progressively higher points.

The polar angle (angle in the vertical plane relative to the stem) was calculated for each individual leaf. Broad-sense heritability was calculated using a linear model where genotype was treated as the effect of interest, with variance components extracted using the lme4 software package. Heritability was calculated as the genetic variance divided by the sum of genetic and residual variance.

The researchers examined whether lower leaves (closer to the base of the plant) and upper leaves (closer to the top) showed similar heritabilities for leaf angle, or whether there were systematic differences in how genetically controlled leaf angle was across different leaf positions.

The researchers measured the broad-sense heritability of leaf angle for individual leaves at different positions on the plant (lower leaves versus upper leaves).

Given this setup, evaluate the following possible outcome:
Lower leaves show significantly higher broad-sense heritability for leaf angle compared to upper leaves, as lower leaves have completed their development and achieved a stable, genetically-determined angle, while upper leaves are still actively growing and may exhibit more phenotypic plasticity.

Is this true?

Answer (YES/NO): YES